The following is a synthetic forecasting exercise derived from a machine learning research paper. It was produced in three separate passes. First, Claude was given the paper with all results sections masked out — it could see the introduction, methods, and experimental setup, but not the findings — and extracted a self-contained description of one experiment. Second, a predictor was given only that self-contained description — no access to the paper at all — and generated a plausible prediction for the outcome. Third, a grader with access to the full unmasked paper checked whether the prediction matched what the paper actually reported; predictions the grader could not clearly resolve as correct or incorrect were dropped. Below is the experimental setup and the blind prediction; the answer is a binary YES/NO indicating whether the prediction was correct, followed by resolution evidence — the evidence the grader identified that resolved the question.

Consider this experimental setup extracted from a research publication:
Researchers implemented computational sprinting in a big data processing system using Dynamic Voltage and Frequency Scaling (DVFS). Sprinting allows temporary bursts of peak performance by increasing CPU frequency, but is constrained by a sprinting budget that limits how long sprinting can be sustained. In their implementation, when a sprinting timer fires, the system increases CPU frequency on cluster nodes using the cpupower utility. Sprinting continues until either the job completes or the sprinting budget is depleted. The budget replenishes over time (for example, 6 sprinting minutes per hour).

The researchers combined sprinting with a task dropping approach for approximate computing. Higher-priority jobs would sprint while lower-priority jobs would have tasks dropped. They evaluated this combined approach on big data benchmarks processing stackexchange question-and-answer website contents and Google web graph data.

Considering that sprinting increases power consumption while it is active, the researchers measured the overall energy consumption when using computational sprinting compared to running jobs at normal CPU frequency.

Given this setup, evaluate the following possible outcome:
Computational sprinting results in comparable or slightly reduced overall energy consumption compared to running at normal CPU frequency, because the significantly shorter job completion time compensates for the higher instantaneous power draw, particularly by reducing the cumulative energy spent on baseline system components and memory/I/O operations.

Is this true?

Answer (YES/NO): NO